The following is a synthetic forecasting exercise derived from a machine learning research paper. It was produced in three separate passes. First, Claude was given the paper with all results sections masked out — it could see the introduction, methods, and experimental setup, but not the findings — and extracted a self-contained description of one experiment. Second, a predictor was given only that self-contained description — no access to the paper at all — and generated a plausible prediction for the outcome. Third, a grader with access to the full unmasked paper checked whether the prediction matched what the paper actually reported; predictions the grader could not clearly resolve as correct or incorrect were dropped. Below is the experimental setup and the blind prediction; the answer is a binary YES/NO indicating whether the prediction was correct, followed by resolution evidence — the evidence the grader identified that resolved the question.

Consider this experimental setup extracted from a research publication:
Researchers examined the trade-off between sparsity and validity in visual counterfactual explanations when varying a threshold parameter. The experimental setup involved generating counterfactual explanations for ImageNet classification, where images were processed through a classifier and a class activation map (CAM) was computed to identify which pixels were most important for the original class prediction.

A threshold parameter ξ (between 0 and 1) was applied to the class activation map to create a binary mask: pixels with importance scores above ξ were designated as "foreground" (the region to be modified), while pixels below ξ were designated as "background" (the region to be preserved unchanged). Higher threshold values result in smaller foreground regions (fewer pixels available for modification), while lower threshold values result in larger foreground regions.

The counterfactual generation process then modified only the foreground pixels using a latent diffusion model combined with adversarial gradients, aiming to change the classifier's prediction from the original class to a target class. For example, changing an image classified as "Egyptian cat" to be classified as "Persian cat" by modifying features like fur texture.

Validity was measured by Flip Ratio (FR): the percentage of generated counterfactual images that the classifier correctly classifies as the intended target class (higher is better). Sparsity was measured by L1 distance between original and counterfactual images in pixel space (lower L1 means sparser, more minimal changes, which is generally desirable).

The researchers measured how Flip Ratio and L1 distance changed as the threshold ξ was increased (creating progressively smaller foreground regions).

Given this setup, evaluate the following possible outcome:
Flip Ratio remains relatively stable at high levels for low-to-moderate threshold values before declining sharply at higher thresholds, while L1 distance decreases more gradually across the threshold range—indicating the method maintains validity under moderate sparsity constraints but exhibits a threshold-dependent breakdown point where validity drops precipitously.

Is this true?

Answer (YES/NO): NO